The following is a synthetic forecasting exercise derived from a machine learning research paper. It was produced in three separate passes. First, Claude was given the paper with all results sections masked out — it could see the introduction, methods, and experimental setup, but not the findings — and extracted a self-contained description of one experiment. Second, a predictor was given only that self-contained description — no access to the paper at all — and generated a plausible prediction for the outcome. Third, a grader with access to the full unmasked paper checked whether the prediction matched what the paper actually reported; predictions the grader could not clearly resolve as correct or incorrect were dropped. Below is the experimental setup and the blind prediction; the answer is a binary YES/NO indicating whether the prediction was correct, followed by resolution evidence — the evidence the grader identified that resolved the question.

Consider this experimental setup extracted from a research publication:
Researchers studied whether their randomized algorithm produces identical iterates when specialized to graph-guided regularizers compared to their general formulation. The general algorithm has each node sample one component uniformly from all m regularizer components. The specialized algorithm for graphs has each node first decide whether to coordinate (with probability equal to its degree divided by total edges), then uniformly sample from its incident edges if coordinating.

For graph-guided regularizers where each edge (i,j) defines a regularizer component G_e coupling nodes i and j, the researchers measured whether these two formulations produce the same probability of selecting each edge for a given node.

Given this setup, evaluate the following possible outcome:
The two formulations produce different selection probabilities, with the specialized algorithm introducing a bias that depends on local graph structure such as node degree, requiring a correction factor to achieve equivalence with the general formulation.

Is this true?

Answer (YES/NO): NO